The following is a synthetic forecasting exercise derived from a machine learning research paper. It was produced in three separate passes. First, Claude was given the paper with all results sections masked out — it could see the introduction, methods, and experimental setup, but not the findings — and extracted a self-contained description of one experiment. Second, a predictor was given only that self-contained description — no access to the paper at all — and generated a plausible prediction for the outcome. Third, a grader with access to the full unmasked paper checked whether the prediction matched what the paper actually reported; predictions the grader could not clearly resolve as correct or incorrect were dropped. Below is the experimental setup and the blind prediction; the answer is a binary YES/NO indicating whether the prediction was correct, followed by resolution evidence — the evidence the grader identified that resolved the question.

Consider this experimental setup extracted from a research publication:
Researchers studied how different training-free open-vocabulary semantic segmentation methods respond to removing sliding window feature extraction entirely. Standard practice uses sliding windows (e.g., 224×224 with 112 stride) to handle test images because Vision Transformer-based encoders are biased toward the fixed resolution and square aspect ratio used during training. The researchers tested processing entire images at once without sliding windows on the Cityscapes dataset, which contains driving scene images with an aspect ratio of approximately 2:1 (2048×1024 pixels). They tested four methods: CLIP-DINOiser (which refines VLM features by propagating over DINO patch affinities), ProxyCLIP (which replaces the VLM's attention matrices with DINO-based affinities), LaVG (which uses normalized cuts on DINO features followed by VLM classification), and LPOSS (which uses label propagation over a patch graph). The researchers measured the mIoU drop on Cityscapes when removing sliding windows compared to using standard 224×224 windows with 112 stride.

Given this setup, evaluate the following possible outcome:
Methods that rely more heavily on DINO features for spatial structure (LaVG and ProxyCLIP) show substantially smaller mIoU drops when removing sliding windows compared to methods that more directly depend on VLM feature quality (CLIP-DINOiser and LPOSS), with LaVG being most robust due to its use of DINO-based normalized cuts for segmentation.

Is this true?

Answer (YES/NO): NO